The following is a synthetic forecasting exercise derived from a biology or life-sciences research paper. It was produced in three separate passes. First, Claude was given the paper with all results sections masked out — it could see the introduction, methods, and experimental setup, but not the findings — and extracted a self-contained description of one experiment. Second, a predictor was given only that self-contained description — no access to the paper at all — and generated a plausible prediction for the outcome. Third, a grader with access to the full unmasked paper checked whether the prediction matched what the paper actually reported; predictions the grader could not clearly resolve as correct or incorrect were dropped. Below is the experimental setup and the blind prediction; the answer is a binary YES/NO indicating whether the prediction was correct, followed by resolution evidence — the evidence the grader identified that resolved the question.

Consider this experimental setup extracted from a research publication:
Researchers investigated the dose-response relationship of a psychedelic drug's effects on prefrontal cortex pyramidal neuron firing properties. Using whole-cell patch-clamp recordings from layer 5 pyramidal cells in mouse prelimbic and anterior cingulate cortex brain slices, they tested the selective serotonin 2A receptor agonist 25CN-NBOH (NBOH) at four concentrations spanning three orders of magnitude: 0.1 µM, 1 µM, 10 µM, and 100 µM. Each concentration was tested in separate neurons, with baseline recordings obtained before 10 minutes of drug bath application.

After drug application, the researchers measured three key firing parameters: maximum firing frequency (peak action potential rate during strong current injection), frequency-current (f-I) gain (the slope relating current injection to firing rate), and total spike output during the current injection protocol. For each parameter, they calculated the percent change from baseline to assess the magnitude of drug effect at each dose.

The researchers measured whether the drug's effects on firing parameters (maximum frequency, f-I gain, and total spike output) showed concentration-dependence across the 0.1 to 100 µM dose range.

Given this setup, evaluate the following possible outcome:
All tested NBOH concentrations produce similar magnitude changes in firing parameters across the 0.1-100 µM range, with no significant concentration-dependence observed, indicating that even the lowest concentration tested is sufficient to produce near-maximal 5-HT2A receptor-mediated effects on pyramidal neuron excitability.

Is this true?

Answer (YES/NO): NO